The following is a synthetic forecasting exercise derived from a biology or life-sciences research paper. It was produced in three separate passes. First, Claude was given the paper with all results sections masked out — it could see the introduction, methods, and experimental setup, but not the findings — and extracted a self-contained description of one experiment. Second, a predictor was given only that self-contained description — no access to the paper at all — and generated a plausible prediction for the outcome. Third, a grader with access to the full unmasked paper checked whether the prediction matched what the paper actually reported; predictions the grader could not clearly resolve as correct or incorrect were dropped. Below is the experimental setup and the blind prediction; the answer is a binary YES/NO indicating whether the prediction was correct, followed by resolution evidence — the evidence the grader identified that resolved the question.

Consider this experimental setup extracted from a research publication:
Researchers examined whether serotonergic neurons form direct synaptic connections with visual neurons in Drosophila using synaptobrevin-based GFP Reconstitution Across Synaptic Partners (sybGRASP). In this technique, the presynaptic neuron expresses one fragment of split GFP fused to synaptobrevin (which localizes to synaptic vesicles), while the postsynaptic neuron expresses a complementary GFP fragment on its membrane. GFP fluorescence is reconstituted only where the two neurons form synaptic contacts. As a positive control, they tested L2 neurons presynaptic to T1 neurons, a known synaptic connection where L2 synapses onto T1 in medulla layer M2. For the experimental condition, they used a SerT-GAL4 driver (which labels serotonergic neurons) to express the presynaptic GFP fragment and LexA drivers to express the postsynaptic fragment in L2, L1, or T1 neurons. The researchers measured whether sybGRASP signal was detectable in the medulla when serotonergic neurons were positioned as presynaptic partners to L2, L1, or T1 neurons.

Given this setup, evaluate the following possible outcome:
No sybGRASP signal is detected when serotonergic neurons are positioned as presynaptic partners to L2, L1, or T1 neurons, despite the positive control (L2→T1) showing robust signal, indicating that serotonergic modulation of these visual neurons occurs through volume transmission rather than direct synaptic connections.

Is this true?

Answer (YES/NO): YES